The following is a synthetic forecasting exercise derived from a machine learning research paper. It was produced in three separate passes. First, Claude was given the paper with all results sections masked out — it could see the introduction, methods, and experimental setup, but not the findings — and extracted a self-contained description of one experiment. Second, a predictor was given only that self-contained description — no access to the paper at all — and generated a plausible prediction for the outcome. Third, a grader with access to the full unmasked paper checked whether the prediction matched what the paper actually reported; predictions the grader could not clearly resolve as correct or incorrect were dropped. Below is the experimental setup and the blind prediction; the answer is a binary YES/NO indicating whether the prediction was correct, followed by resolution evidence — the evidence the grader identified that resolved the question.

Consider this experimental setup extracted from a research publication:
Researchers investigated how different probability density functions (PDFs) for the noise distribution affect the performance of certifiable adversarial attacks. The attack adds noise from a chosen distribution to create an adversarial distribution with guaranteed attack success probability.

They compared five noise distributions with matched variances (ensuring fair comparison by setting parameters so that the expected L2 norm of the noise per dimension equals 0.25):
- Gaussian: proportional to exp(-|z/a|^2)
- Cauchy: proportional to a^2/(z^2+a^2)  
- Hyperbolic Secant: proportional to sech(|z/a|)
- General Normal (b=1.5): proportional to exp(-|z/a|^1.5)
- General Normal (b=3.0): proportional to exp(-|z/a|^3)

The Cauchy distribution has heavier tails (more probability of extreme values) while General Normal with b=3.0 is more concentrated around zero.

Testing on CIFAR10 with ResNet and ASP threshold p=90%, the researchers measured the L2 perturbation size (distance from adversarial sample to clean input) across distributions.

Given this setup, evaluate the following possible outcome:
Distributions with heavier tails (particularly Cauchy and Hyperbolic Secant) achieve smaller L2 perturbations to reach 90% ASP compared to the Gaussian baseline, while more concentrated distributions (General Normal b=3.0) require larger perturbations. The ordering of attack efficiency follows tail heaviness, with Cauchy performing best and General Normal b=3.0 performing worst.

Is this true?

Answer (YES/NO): YES